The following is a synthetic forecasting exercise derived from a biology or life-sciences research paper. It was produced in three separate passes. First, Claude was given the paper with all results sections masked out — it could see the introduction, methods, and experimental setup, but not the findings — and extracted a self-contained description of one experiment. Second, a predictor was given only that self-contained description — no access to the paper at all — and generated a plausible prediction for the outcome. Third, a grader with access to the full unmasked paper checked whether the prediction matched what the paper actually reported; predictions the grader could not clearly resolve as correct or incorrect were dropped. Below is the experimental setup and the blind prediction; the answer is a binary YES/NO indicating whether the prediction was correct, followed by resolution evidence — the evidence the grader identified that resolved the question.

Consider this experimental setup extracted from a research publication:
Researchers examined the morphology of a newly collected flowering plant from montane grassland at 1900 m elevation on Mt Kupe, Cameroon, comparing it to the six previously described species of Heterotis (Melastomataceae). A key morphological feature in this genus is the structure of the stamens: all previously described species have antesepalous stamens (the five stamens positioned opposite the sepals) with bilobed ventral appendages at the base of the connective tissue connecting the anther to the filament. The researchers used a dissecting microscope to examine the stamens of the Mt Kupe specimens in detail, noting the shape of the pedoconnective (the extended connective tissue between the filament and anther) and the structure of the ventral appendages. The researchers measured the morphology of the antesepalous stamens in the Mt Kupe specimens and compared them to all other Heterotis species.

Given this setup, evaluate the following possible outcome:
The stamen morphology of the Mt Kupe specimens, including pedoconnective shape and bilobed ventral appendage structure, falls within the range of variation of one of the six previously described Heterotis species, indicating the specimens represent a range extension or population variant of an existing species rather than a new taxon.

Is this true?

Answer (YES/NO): NO